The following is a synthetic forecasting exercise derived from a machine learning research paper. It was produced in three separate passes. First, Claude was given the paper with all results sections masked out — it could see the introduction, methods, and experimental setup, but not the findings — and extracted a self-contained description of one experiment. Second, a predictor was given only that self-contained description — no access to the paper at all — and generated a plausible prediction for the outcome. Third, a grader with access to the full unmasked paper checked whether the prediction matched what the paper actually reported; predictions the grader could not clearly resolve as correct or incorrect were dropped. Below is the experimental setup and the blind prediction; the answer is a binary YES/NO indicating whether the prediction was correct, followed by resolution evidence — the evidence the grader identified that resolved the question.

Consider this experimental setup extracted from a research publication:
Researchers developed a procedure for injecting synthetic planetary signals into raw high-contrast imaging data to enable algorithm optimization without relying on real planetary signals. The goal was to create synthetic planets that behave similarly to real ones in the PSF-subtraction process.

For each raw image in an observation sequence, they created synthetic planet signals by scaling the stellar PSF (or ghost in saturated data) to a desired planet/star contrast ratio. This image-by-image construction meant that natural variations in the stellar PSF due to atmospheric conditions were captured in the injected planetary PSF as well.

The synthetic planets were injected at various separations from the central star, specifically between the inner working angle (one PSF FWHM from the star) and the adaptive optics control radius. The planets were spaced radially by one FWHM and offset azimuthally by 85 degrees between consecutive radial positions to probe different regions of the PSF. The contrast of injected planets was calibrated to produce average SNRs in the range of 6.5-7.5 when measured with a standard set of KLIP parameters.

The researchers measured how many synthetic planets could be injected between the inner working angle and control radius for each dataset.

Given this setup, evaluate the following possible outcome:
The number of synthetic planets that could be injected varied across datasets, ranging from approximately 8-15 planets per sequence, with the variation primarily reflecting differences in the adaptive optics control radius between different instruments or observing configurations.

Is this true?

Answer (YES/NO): NO